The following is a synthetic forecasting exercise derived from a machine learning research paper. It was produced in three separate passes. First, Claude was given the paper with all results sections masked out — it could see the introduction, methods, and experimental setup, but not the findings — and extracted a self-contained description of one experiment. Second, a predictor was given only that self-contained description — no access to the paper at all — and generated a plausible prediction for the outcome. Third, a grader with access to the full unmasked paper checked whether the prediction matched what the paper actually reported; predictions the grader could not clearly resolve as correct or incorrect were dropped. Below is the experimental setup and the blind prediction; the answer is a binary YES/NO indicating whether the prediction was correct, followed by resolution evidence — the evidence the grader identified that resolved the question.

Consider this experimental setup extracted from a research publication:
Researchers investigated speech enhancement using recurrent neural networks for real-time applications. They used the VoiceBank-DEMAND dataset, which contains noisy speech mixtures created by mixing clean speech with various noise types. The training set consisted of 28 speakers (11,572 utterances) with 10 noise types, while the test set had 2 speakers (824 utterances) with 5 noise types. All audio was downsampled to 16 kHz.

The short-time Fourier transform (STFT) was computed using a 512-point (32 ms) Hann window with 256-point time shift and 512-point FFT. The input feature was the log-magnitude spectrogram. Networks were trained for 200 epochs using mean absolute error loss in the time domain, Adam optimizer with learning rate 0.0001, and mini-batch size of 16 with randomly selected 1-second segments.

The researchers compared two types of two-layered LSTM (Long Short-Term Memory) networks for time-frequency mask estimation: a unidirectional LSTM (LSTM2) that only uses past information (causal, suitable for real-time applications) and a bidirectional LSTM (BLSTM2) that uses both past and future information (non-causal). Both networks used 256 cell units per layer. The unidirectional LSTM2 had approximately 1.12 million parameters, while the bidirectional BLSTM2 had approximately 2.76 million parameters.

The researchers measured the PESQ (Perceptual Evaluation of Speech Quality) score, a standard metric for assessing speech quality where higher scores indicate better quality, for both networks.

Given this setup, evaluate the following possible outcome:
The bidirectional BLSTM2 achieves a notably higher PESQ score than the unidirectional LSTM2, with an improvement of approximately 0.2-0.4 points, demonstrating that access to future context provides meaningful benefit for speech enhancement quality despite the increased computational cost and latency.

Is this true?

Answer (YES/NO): NO